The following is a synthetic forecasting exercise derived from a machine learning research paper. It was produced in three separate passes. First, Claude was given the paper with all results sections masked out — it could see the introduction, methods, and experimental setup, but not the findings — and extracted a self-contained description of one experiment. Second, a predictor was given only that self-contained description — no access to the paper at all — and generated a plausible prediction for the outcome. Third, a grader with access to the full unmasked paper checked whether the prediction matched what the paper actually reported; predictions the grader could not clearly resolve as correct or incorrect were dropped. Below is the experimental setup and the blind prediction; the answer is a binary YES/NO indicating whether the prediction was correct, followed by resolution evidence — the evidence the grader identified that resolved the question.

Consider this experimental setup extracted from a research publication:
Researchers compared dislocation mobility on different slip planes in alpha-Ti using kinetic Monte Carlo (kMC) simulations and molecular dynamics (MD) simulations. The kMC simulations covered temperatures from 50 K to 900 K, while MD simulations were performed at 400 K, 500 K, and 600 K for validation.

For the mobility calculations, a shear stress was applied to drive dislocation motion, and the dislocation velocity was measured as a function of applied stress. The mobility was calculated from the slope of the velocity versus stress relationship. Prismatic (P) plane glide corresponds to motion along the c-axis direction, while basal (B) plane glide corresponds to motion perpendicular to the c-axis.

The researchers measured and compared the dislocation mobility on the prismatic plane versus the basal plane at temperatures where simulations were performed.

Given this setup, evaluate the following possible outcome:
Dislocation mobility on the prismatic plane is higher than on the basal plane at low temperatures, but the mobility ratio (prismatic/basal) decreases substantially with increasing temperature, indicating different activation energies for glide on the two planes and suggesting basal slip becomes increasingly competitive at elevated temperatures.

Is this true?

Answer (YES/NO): YES